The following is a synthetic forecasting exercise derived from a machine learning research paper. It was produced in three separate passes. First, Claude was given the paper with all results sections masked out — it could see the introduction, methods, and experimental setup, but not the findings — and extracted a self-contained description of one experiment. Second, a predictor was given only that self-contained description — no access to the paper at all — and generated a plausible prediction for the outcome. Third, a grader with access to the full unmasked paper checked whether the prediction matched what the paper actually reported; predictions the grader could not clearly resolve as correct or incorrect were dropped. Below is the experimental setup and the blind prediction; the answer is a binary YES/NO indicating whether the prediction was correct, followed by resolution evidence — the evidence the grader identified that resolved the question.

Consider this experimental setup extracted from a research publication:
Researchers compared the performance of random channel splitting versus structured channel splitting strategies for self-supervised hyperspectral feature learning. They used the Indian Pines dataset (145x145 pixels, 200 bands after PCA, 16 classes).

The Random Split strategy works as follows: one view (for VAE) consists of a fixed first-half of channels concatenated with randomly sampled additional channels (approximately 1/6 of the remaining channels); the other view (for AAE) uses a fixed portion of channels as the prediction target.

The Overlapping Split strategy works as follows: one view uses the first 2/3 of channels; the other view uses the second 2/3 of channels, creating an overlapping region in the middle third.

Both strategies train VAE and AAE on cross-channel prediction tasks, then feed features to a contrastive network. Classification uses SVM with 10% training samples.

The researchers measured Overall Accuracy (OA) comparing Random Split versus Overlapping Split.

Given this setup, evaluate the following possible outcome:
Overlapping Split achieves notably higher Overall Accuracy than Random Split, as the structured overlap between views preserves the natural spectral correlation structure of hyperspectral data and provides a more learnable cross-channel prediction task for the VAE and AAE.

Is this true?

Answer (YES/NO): NO